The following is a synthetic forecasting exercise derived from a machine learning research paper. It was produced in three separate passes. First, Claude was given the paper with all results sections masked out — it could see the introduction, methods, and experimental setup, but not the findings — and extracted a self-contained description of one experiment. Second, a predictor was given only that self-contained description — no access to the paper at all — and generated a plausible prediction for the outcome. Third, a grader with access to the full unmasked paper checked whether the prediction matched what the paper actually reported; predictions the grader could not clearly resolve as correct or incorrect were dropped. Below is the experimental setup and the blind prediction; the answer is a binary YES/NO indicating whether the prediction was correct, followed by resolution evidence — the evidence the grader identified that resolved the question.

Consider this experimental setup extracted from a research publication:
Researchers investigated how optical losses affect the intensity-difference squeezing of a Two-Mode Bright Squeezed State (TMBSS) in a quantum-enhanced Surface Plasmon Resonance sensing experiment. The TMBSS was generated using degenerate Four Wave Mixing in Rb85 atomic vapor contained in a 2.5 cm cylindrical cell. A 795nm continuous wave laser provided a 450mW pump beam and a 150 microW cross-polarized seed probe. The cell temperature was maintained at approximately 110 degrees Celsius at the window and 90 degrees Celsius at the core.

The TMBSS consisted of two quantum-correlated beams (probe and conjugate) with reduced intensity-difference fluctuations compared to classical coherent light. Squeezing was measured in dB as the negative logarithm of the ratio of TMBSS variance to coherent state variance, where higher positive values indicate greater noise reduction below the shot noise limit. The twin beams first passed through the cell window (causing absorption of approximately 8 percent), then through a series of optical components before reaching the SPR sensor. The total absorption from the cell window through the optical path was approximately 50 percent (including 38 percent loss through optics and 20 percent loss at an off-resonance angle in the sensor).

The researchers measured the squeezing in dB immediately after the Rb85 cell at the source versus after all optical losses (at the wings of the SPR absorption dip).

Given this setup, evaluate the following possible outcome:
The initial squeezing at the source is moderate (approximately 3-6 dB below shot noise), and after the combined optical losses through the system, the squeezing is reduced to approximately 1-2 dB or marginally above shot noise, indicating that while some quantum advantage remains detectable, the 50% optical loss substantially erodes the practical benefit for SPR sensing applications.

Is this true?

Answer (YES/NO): NO